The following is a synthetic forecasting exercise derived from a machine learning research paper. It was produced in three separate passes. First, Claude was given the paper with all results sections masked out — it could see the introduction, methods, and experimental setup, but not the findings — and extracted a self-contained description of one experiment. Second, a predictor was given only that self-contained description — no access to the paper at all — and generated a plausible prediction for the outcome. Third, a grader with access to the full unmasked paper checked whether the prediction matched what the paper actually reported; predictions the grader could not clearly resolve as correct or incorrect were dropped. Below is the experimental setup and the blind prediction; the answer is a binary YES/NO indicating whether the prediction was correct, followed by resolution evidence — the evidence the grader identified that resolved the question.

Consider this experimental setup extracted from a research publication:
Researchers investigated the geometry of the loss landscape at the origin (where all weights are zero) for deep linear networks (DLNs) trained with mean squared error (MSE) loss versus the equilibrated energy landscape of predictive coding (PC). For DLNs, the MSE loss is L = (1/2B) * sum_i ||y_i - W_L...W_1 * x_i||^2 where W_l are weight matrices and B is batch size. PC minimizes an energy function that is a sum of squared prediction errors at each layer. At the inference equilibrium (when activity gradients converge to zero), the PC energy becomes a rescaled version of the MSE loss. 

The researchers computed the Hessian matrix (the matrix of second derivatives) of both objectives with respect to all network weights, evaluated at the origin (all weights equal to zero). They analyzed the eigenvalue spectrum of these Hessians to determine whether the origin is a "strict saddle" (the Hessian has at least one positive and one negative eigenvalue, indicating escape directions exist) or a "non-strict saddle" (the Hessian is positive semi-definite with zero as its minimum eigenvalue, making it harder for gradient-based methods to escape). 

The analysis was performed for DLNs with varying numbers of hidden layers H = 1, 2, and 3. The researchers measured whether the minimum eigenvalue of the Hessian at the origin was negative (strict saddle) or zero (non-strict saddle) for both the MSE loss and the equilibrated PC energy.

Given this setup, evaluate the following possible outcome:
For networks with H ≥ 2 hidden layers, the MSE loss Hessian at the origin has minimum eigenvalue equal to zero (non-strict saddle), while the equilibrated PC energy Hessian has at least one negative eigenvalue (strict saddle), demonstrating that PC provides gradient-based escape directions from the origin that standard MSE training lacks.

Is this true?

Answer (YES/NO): YES